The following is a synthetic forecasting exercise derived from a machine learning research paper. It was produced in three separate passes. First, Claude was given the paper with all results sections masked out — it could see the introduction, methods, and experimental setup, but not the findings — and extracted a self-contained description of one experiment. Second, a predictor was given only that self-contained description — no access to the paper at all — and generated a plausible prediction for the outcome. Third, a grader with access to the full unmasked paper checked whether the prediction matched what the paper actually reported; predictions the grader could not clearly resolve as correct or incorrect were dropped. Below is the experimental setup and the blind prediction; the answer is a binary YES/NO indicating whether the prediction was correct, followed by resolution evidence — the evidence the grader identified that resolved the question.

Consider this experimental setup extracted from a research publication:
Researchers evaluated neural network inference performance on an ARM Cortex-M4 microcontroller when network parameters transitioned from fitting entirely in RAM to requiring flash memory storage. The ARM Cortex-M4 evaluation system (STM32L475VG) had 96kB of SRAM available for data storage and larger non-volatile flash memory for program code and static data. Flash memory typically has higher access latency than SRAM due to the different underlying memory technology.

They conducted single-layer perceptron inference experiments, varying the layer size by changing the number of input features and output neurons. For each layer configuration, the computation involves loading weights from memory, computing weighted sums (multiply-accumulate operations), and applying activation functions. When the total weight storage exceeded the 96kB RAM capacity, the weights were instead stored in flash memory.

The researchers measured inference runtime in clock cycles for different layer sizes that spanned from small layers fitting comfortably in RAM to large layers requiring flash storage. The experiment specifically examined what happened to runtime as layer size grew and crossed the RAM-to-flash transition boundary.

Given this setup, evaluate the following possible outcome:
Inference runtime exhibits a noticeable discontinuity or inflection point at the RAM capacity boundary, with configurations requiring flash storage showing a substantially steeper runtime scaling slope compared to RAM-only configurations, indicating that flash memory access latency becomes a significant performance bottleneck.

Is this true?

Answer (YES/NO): NO